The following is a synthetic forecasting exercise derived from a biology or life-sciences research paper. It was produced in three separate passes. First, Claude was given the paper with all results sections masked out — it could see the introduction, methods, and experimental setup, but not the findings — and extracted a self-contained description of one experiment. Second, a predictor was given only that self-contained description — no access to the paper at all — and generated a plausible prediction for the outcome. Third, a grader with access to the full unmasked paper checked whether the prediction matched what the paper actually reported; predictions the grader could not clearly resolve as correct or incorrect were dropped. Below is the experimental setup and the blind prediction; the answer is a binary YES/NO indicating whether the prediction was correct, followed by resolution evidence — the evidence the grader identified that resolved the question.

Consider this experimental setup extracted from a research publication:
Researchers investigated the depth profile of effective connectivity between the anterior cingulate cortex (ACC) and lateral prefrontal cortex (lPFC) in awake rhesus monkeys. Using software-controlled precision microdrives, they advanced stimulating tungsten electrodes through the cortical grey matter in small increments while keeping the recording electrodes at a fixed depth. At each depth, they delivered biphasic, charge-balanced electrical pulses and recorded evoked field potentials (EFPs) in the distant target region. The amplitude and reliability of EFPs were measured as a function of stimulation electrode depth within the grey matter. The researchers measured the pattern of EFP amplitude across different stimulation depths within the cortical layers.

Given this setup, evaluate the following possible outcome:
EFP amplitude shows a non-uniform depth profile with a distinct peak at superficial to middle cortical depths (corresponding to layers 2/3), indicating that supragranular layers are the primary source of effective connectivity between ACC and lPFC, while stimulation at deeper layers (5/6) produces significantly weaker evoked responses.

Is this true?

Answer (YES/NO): NO